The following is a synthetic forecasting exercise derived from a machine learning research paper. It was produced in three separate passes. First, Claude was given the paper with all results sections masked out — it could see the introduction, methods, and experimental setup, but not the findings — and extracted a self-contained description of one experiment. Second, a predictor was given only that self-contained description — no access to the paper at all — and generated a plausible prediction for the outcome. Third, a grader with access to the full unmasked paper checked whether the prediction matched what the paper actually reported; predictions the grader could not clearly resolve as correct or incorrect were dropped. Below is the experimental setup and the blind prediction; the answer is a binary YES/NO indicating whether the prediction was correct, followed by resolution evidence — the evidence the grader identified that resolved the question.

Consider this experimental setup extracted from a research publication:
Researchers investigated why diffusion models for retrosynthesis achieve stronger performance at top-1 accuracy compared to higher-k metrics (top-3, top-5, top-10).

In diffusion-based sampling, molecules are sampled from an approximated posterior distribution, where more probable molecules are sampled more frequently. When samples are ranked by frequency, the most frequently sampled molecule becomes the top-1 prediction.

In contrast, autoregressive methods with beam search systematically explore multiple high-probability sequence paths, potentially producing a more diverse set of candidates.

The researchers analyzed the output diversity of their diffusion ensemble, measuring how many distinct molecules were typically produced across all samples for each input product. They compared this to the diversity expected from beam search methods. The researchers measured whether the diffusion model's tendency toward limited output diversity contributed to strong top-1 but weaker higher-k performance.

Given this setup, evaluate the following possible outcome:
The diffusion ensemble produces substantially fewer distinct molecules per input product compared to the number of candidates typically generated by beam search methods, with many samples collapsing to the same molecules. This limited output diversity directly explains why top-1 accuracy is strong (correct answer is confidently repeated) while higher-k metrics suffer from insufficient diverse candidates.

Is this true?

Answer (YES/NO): YES